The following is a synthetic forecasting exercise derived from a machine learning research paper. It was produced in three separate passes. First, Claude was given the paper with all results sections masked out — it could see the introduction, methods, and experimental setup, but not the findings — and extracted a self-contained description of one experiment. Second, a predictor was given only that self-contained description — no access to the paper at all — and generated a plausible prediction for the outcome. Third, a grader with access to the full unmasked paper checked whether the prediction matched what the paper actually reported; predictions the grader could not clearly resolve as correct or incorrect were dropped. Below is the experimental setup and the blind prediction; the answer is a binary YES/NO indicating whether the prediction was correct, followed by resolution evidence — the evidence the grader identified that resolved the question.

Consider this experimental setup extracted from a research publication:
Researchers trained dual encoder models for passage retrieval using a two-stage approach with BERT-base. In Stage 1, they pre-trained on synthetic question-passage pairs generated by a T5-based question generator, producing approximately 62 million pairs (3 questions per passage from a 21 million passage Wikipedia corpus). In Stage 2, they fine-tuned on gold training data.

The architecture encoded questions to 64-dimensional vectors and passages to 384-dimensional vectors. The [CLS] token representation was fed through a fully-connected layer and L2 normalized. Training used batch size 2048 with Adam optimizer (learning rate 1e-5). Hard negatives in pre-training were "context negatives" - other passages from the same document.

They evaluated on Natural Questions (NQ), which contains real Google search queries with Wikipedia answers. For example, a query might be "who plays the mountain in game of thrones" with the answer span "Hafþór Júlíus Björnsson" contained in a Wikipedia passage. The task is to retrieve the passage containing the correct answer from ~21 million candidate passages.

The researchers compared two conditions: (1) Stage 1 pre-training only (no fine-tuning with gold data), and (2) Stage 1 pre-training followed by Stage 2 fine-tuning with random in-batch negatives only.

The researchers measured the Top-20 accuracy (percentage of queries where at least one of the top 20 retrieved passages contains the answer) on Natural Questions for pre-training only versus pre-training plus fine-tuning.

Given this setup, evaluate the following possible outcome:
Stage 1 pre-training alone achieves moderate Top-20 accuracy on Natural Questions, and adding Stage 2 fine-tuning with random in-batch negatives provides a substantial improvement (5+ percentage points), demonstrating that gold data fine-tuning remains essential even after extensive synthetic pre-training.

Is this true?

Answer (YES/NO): YES